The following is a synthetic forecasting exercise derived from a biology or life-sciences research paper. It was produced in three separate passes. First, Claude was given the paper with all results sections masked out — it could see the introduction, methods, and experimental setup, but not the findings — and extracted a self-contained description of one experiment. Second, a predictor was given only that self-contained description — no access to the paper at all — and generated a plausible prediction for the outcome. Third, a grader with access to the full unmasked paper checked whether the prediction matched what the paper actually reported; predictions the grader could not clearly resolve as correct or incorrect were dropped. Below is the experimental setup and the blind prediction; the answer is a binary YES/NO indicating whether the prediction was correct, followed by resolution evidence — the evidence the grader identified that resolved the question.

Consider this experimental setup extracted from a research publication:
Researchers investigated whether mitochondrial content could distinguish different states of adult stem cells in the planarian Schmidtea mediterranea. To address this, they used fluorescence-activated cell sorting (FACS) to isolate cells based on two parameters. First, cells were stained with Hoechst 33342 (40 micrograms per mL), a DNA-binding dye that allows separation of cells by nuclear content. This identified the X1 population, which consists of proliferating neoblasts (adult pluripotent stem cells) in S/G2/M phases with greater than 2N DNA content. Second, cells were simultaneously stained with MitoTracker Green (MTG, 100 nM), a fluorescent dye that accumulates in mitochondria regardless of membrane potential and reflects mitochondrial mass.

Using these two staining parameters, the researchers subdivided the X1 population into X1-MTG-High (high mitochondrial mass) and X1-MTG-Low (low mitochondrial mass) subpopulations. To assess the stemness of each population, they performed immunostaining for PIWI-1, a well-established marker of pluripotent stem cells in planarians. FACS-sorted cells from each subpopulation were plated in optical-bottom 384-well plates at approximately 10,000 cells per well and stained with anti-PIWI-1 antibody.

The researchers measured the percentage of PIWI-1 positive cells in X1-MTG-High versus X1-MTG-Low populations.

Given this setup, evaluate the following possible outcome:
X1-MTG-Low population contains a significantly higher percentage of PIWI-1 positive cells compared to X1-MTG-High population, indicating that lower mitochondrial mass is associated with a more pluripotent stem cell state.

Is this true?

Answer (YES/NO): YES